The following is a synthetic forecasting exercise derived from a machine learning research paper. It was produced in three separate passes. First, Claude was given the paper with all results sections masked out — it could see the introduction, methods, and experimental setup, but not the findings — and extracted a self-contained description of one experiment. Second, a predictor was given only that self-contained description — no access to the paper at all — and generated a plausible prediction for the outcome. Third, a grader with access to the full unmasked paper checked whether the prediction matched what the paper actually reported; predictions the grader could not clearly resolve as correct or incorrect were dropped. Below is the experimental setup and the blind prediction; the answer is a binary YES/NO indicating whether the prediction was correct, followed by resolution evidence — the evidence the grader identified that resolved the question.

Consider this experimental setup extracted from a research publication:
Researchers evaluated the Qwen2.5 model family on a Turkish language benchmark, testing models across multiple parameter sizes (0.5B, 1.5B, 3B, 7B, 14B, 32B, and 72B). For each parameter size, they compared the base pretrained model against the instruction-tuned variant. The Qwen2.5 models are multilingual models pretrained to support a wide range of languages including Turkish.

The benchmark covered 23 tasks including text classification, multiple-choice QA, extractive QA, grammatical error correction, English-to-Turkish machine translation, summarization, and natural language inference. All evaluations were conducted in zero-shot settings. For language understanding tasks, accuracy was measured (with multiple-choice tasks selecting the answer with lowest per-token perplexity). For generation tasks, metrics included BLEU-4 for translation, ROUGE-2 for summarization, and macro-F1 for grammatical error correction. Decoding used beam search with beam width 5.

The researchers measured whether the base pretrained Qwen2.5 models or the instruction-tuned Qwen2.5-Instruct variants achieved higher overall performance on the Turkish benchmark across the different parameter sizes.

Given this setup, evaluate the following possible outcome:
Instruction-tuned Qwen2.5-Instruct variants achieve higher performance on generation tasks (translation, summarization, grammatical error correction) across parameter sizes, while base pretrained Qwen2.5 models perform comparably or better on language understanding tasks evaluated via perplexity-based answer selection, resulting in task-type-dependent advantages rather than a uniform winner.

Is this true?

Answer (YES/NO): NO